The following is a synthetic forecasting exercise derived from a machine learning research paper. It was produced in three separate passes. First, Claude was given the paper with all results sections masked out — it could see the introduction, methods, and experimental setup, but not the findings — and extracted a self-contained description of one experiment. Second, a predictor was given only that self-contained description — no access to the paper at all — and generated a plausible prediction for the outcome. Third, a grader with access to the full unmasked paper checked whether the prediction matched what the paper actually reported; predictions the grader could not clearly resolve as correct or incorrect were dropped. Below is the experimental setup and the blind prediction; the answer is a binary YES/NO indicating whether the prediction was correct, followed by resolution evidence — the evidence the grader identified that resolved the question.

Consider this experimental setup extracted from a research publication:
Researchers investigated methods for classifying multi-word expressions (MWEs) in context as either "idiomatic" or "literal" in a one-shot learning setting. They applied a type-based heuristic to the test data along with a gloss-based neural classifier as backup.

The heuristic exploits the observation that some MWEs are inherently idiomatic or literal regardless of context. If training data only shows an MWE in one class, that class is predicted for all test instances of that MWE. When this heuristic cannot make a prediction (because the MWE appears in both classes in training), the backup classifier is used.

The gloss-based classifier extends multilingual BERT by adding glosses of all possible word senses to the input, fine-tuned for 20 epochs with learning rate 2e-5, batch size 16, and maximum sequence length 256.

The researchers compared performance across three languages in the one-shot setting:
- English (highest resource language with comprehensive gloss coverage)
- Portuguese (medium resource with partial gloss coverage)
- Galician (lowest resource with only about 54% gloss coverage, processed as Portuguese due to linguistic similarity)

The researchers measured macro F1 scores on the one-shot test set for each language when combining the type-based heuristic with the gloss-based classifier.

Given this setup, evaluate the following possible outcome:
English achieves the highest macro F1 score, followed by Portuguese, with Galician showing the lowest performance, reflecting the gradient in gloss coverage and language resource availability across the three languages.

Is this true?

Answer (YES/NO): NO